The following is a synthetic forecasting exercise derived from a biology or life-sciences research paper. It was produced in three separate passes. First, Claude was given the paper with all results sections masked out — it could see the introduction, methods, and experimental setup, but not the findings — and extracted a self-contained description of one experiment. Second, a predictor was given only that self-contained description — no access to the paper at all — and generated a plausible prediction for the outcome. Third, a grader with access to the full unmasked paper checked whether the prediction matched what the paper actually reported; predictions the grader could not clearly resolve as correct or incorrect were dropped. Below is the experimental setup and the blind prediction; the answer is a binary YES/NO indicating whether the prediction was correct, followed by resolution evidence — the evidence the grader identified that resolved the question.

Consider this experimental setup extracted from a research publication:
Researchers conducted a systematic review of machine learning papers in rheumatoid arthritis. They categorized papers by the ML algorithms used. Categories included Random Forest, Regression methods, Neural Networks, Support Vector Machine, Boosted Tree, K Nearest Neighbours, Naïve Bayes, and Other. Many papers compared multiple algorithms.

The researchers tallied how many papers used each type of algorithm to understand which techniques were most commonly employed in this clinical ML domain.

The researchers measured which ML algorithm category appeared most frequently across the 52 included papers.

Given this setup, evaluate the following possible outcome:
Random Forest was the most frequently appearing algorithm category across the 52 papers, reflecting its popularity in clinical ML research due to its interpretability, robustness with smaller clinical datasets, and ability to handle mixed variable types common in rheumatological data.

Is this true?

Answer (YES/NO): YES